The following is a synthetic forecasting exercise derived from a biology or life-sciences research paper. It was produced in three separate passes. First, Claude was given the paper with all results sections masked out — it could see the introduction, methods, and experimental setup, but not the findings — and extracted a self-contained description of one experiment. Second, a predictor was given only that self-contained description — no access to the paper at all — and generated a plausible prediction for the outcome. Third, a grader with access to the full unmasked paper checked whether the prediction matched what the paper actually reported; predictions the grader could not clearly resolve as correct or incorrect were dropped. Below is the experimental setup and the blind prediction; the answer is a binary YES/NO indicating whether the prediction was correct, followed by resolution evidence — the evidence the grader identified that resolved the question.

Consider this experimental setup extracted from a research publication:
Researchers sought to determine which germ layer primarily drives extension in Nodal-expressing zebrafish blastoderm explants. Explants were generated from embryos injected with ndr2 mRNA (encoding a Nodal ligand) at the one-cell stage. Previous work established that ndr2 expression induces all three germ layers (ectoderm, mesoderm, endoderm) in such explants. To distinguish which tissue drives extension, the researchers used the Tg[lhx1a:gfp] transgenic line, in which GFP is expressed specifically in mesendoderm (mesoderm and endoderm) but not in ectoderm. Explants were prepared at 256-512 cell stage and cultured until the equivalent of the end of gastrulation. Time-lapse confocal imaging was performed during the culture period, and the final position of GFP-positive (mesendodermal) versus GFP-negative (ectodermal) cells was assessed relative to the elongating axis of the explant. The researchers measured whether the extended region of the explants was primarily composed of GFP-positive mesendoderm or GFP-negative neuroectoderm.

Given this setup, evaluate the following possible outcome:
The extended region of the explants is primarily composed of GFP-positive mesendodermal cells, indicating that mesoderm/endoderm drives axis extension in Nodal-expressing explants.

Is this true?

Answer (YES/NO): NO